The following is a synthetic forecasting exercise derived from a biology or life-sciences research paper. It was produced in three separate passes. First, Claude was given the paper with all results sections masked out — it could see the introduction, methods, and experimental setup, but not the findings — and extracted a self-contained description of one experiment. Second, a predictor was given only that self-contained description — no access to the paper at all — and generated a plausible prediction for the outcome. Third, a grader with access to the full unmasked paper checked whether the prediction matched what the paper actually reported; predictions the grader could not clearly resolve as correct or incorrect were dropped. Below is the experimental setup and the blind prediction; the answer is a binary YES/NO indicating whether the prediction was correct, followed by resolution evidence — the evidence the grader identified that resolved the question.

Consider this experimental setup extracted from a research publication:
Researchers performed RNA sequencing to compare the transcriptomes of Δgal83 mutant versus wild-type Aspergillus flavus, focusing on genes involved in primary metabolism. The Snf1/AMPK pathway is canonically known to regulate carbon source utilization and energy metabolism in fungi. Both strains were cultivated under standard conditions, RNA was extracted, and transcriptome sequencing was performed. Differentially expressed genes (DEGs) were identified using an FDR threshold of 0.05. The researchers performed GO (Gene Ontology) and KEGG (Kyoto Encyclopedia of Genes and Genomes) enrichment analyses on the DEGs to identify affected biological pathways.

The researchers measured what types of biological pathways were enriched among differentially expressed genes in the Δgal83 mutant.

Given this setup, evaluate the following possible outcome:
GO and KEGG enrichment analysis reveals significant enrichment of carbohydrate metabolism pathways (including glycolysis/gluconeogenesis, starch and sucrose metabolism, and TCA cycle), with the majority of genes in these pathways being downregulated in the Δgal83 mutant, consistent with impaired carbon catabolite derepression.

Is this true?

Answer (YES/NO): NO